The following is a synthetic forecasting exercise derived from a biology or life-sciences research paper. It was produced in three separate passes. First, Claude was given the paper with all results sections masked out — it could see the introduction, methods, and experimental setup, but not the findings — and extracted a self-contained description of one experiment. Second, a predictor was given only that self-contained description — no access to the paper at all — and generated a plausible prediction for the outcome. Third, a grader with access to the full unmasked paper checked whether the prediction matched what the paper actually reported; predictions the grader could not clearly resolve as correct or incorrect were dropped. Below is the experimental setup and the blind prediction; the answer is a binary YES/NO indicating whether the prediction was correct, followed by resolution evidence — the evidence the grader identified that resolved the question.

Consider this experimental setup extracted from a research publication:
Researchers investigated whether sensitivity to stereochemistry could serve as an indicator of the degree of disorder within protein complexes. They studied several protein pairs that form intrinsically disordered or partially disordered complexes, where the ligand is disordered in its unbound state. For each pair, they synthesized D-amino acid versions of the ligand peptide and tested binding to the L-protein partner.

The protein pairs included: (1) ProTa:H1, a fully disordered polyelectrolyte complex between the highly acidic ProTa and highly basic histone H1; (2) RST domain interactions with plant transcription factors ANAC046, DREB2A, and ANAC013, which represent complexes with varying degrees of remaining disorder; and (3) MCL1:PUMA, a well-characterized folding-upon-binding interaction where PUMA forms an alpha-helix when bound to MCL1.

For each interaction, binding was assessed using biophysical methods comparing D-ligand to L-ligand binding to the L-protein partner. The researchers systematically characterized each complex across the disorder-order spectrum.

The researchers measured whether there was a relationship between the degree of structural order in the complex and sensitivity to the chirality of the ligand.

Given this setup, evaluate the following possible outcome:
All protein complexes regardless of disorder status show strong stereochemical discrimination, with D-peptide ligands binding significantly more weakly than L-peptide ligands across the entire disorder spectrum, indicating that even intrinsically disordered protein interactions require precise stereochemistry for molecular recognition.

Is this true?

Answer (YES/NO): NO